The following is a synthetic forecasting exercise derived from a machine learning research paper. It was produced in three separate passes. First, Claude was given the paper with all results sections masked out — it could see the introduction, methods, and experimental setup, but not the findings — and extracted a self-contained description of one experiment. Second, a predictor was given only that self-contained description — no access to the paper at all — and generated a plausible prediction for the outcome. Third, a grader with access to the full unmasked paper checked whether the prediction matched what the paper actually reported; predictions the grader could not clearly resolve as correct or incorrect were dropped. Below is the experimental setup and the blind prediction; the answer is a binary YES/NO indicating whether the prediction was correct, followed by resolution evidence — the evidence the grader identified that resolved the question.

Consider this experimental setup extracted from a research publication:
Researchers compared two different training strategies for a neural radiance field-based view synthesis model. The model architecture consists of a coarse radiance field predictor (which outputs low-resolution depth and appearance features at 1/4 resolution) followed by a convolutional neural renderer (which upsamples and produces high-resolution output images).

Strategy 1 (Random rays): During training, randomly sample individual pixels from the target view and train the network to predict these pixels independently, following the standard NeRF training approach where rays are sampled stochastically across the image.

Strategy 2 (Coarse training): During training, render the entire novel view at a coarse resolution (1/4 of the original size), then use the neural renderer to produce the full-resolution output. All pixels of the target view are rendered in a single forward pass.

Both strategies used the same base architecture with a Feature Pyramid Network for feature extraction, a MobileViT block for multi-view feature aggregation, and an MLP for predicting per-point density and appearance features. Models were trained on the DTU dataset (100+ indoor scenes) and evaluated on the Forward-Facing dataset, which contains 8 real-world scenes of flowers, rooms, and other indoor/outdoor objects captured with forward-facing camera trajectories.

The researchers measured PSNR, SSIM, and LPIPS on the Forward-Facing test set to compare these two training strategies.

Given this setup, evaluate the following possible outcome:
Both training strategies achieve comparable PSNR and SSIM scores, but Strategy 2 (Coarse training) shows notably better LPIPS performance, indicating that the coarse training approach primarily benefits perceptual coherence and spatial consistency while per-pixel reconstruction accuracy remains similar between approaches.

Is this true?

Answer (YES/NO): NO